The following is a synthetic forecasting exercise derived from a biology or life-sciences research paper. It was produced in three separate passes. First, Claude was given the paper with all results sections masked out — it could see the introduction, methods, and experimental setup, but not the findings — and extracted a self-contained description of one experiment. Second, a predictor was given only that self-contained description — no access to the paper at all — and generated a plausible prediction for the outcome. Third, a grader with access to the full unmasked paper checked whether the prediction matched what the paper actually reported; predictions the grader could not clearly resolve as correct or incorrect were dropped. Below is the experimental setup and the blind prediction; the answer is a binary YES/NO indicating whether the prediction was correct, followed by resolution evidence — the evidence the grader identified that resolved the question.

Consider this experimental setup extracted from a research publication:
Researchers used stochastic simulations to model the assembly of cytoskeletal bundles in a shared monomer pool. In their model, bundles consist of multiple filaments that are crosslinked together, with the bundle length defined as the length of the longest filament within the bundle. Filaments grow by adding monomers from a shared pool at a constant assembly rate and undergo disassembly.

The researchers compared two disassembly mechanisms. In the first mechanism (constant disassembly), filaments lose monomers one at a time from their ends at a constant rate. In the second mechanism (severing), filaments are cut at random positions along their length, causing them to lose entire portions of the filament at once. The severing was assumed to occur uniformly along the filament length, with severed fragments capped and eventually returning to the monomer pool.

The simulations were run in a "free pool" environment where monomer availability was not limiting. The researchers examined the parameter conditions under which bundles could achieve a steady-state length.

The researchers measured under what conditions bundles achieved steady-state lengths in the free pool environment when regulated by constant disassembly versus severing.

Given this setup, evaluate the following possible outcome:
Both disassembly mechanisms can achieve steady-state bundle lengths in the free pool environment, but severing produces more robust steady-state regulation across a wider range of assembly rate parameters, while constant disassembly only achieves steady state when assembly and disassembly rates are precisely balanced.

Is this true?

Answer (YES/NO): NO